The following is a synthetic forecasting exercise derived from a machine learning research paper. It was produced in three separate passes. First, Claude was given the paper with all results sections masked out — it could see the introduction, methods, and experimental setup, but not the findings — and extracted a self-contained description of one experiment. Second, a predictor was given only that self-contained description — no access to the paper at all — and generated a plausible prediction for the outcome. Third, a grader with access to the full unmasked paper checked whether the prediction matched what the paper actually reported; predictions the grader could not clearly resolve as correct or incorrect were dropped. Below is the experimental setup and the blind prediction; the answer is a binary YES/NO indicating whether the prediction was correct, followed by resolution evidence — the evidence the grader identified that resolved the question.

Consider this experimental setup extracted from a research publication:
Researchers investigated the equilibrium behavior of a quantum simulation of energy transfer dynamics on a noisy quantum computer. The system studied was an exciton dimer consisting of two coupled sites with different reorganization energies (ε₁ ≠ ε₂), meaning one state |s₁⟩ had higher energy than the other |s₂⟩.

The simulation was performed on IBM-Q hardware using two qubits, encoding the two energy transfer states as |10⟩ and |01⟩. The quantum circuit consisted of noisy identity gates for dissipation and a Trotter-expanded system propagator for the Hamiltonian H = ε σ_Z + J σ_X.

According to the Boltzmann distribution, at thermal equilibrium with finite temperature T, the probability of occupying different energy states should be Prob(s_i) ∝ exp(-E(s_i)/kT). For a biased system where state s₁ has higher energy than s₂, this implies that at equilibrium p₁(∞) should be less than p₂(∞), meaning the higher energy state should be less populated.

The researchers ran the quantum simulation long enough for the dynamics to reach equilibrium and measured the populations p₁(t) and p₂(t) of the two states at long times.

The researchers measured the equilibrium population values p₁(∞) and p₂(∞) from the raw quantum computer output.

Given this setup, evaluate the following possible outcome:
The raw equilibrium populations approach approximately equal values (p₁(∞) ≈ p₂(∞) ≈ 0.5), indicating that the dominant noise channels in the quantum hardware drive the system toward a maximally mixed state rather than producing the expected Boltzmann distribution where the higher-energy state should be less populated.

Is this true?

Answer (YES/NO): YES